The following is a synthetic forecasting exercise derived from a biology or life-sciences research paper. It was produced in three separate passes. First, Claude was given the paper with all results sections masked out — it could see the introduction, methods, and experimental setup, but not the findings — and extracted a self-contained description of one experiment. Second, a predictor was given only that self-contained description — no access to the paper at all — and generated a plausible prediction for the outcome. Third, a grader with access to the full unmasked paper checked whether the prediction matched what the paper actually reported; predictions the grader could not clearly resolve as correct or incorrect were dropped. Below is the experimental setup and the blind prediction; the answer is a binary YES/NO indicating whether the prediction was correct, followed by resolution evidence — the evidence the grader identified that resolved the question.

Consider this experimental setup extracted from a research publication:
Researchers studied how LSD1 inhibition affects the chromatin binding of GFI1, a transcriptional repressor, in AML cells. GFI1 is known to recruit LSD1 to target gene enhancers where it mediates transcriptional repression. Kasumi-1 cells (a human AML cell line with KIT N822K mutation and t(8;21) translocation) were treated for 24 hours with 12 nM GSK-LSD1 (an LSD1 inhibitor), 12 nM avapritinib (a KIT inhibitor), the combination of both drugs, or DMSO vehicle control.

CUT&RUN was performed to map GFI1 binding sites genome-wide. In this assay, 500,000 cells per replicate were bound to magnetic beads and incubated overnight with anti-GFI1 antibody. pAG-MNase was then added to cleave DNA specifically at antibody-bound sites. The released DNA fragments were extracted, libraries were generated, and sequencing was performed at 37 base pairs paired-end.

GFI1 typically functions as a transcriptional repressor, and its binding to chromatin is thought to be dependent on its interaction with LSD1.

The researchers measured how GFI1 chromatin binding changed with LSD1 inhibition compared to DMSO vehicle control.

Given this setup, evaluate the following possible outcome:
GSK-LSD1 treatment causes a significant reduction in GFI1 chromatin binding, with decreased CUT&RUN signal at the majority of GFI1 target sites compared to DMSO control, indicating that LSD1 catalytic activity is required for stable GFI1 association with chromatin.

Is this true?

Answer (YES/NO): YES